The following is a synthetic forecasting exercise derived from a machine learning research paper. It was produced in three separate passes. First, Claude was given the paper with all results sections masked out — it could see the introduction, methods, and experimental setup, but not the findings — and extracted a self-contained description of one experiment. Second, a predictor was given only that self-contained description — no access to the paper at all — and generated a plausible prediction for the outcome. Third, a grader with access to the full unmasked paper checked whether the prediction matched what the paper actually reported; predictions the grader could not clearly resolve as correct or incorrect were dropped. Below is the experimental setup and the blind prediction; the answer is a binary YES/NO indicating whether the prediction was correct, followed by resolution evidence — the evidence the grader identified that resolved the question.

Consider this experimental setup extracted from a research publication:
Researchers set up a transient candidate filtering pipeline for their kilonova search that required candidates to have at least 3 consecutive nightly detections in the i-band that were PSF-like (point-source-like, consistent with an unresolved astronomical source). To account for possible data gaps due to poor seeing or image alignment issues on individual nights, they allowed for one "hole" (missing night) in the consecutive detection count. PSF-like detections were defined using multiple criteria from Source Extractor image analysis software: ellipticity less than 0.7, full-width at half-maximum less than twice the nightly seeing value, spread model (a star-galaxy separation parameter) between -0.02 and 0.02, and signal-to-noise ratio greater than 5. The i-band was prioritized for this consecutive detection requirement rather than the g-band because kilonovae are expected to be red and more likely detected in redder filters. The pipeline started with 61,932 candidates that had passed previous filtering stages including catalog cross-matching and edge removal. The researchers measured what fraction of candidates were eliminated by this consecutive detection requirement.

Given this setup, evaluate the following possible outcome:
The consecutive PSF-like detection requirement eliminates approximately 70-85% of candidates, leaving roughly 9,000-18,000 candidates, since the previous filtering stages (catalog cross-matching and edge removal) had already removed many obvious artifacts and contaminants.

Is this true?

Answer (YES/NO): NO